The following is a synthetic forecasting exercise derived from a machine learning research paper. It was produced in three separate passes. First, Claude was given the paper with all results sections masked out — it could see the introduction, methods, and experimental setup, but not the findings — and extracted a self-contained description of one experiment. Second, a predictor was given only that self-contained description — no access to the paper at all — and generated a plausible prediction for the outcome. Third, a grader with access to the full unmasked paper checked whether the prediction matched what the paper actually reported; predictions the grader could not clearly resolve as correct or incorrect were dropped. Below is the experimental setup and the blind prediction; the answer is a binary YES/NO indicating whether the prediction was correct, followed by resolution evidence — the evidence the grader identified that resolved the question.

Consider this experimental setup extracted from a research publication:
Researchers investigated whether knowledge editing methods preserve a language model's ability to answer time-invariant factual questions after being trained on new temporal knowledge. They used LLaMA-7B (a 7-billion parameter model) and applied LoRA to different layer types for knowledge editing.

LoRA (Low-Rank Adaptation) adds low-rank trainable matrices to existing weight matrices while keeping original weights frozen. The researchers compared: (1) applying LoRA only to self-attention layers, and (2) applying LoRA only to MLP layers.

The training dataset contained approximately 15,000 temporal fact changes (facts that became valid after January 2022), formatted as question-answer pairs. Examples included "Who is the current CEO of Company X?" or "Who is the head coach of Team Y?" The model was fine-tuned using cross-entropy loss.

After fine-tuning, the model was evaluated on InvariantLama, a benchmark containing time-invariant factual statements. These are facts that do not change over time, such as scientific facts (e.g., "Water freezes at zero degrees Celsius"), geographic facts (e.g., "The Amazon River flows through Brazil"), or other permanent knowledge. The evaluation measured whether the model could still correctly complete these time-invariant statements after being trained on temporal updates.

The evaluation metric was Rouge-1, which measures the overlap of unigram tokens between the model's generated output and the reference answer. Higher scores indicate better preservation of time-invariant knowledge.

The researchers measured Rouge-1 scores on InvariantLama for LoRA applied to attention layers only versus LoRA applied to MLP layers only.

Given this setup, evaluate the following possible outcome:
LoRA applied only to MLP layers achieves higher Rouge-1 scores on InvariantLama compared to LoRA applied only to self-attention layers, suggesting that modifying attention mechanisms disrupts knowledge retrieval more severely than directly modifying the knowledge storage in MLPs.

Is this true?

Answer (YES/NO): YES